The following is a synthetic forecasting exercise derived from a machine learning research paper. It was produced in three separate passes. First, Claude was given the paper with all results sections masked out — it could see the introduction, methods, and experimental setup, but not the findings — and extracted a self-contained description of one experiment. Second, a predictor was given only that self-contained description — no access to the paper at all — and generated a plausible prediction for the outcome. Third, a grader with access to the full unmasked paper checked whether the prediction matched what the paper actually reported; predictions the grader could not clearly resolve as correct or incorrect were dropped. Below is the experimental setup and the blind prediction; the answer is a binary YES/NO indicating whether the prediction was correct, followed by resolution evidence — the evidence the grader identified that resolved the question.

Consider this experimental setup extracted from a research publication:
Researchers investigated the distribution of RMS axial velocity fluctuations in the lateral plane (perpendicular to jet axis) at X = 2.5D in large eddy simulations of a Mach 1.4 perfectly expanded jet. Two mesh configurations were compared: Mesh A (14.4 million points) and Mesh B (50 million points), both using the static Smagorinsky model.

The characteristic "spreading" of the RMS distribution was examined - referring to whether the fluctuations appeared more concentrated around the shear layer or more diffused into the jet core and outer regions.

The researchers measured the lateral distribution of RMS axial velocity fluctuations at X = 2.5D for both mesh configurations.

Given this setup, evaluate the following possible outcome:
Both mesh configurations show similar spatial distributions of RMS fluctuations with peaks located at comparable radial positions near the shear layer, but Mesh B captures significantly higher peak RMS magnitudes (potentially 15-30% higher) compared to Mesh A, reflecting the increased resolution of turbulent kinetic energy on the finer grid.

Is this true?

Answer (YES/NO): NO